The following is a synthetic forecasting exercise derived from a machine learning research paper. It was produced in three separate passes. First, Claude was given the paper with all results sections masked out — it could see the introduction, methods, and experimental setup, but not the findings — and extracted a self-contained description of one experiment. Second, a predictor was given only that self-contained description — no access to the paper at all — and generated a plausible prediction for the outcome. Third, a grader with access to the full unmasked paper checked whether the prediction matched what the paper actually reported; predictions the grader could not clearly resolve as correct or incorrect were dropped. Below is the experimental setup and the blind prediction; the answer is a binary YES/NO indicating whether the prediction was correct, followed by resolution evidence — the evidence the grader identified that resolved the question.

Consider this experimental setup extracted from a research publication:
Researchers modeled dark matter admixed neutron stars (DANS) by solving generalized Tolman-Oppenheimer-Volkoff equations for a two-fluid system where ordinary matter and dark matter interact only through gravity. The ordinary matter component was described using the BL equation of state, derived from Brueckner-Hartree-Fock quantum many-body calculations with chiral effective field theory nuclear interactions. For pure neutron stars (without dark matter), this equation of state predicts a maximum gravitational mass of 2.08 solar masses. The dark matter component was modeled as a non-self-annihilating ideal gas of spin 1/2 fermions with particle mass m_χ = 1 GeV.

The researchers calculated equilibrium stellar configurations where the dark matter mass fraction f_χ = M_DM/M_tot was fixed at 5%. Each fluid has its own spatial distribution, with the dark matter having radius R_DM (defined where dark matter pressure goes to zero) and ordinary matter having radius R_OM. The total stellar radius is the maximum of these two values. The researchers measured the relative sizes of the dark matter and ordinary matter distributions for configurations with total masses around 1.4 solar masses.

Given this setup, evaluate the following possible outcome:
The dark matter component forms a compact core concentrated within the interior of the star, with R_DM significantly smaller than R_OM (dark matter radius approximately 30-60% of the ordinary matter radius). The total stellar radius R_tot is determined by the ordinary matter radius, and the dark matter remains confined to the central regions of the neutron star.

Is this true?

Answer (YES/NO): YES